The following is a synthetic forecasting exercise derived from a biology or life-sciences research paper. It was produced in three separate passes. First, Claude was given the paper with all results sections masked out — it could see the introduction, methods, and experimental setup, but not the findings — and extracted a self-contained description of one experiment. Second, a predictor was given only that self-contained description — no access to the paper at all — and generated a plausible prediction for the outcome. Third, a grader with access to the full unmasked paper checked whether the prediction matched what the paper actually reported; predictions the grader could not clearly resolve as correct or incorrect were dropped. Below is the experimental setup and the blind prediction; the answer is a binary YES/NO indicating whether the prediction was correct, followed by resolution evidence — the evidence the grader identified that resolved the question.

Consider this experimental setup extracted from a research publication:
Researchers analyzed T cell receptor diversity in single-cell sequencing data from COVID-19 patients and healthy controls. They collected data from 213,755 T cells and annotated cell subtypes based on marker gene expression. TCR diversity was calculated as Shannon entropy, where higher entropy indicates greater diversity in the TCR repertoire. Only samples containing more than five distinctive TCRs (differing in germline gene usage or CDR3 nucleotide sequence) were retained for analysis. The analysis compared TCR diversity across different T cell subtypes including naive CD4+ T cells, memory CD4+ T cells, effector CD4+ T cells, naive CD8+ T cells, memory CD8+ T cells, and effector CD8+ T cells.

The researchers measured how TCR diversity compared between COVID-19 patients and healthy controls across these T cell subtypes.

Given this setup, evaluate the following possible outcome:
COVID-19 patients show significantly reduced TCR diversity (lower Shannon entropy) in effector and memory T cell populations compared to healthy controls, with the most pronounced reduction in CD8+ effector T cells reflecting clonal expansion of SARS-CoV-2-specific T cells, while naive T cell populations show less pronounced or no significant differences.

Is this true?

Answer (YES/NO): NO